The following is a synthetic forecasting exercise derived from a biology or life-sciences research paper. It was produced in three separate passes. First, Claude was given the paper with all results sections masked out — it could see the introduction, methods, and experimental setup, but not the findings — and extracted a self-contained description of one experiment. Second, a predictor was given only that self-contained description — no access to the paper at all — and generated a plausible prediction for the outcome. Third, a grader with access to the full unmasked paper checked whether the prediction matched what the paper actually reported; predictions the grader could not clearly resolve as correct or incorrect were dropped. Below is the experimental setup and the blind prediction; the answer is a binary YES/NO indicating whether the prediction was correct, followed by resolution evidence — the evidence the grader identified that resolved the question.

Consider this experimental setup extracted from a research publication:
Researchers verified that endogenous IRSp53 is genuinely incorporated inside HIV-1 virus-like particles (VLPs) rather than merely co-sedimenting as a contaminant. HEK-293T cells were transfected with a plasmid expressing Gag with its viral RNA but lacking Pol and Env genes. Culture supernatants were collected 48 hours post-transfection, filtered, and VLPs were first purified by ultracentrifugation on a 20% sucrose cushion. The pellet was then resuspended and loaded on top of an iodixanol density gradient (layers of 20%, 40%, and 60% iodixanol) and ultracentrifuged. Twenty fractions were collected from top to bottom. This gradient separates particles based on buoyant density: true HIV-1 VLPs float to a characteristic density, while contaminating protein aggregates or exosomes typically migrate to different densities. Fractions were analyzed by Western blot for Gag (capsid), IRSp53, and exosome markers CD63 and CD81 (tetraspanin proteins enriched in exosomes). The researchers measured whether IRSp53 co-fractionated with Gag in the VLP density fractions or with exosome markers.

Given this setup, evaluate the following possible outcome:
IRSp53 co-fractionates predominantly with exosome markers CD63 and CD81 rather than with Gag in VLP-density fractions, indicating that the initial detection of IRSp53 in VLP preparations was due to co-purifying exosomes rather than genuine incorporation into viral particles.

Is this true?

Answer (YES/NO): NO